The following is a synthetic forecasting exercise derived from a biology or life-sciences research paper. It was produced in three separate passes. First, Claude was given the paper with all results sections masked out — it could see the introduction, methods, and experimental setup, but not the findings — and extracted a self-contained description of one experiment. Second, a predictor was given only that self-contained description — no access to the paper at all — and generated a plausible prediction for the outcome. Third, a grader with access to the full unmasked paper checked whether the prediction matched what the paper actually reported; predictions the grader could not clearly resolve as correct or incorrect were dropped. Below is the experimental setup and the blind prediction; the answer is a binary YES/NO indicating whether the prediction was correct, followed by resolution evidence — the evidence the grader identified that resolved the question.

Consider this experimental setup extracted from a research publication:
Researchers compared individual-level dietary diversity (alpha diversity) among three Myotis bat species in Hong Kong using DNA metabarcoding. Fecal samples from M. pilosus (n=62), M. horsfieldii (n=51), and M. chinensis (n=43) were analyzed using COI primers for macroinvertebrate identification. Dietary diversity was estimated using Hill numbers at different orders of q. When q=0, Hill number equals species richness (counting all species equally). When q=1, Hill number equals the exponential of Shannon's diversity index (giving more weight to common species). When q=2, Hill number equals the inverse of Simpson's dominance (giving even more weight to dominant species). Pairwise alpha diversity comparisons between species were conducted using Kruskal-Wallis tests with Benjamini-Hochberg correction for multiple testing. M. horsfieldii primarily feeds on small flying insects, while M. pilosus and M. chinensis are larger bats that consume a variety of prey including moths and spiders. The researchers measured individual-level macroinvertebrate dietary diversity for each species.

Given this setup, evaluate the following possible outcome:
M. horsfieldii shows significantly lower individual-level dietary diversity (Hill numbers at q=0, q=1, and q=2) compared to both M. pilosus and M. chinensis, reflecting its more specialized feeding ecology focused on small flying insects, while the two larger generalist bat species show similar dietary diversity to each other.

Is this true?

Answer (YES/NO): NO